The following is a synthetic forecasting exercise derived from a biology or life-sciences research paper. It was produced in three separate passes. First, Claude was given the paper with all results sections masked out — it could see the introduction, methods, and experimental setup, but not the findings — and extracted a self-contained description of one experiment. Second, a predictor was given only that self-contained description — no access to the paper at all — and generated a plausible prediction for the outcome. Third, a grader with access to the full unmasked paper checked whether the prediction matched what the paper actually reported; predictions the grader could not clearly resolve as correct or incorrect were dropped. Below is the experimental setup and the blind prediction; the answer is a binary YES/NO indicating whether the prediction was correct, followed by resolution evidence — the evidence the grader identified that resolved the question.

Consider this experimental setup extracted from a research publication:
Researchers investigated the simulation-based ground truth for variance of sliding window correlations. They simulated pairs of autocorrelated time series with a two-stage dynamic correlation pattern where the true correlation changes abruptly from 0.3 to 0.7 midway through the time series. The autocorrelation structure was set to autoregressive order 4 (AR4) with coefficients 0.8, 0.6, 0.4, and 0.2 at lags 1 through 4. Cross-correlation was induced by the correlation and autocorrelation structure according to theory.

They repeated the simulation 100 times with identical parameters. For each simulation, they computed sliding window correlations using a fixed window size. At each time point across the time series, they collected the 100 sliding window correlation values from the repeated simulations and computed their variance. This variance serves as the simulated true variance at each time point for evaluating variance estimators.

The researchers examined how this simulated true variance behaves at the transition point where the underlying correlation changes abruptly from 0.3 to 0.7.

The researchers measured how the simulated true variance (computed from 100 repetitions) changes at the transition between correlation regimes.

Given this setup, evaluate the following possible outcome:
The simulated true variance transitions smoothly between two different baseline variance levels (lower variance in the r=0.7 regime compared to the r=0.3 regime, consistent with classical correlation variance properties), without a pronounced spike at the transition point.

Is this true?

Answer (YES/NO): NO